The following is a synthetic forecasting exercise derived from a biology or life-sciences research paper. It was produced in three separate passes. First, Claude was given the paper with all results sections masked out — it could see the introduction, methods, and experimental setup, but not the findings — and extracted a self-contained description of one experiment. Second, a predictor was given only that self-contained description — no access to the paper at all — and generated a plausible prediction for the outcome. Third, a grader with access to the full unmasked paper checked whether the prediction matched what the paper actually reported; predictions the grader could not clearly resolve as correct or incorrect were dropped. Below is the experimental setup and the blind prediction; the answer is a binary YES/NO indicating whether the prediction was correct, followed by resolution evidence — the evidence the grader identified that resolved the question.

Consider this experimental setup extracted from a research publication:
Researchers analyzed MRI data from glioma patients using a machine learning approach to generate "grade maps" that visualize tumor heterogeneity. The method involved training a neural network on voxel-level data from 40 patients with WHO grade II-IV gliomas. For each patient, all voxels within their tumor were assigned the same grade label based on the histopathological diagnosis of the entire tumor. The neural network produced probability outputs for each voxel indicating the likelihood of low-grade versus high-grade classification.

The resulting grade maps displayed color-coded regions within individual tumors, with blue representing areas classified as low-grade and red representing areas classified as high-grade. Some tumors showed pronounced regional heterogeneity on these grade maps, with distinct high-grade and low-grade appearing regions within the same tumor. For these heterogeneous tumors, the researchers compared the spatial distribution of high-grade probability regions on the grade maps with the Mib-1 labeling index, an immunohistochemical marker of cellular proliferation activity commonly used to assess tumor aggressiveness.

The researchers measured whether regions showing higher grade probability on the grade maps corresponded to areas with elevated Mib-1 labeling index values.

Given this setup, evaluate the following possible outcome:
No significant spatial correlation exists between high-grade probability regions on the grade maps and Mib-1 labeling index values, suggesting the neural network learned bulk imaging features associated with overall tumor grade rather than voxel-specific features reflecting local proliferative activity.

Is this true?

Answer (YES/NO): NO